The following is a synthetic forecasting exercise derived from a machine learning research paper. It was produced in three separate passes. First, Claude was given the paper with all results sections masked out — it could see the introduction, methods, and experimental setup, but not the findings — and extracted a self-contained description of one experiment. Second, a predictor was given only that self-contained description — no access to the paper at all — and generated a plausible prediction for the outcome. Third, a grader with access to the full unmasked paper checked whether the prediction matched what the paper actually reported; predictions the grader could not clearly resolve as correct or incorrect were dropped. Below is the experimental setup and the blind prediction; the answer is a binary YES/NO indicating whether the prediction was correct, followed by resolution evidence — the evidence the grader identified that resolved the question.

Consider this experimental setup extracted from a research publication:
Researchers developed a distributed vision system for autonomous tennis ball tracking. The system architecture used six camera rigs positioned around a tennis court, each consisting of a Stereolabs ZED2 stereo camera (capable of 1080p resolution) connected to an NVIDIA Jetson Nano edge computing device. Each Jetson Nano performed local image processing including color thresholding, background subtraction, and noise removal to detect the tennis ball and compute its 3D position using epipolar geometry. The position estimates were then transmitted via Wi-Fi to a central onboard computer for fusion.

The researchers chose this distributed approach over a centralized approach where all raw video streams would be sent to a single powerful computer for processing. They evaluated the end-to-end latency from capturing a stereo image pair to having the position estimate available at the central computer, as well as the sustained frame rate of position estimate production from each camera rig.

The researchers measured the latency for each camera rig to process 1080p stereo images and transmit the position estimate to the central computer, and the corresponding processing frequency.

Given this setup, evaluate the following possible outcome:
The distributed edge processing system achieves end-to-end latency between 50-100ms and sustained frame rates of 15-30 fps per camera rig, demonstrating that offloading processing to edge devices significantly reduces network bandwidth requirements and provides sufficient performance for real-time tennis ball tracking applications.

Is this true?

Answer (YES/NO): NO